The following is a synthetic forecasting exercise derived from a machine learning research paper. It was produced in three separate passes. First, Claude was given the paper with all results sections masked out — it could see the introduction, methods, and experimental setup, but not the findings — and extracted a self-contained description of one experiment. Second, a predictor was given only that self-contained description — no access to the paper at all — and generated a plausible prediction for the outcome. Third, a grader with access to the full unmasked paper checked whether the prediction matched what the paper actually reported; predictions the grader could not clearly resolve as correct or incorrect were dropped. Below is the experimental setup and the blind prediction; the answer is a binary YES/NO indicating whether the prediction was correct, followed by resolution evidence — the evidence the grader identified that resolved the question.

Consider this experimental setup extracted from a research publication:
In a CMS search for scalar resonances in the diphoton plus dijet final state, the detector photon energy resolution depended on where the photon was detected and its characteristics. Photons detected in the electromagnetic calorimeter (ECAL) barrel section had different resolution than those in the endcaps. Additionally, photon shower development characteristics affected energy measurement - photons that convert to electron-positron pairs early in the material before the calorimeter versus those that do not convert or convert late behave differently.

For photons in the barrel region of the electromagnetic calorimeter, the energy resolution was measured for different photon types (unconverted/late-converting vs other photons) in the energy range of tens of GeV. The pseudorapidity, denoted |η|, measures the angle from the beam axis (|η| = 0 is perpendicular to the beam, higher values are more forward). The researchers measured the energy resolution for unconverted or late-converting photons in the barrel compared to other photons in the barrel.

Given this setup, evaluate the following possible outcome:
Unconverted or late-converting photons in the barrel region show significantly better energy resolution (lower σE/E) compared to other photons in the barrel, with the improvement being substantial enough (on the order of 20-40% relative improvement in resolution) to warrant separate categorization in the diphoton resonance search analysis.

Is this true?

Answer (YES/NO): NO